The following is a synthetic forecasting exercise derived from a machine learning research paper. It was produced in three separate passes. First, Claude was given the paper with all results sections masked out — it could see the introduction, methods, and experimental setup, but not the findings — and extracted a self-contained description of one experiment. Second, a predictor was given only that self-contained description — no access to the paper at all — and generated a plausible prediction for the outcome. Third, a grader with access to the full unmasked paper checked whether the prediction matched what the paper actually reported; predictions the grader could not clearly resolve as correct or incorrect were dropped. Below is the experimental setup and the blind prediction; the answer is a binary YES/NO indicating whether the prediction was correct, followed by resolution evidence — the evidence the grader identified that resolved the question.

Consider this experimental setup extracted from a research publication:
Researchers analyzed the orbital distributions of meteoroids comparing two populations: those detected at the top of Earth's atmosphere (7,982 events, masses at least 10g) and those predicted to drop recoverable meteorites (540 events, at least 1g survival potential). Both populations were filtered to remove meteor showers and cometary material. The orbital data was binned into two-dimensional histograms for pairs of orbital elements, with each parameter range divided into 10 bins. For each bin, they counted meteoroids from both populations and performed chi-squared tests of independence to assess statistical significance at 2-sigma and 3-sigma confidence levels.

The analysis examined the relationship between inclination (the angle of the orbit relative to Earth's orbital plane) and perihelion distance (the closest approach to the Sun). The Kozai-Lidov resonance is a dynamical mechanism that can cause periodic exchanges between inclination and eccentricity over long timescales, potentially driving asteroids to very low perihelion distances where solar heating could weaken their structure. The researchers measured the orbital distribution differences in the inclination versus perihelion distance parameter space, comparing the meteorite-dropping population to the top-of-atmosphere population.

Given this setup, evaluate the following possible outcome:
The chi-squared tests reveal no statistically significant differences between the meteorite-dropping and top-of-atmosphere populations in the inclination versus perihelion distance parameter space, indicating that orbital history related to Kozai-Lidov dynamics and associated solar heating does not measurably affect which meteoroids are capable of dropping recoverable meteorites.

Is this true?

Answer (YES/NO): NO